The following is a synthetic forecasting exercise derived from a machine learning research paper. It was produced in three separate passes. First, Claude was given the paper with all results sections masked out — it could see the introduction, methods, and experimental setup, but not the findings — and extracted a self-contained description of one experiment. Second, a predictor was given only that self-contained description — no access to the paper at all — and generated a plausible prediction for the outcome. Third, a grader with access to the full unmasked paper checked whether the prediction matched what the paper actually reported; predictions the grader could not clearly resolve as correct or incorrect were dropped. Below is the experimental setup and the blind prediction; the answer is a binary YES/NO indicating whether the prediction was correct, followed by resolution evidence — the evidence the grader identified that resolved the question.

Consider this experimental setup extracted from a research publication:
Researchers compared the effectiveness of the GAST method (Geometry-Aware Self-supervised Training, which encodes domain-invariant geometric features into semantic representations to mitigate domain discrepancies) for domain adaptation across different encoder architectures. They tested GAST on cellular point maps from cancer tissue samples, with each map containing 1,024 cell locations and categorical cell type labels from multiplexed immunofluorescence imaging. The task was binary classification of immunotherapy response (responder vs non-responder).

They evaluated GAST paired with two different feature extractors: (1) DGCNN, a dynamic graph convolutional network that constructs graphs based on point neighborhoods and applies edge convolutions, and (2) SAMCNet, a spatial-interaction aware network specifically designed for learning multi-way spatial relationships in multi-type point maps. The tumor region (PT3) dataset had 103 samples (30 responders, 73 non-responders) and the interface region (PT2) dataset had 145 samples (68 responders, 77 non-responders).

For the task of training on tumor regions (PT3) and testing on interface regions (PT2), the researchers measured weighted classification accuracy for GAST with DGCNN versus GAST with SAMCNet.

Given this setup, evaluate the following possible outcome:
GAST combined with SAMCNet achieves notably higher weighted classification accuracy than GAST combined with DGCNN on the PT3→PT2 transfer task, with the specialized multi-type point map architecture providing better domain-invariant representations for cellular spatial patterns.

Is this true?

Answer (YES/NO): NO